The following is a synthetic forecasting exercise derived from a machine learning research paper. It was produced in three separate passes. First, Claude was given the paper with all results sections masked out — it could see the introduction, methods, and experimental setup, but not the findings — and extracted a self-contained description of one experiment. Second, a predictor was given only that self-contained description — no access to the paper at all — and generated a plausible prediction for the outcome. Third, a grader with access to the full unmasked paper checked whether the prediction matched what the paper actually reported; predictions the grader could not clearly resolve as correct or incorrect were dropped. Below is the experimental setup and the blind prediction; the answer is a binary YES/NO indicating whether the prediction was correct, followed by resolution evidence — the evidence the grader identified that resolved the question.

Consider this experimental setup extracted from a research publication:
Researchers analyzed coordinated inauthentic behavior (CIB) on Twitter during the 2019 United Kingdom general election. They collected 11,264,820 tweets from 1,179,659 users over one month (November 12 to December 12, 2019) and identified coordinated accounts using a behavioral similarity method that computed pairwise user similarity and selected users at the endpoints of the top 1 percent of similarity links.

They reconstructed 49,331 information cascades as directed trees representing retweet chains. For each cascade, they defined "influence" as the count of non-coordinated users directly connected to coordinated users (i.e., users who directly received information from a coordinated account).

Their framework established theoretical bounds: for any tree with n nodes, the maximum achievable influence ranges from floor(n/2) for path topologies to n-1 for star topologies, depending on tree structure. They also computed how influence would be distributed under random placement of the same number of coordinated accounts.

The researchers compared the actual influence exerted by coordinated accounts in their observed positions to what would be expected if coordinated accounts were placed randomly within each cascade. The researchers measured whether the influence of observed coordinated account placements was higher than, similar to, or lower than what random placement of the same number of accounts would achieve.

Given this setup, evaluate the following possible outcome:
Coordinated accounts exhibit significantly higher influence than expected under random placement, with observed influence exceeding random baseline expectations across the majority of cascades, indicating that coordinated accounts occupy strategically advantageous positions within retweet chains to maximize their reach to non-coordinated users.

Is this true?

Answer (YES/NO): NO